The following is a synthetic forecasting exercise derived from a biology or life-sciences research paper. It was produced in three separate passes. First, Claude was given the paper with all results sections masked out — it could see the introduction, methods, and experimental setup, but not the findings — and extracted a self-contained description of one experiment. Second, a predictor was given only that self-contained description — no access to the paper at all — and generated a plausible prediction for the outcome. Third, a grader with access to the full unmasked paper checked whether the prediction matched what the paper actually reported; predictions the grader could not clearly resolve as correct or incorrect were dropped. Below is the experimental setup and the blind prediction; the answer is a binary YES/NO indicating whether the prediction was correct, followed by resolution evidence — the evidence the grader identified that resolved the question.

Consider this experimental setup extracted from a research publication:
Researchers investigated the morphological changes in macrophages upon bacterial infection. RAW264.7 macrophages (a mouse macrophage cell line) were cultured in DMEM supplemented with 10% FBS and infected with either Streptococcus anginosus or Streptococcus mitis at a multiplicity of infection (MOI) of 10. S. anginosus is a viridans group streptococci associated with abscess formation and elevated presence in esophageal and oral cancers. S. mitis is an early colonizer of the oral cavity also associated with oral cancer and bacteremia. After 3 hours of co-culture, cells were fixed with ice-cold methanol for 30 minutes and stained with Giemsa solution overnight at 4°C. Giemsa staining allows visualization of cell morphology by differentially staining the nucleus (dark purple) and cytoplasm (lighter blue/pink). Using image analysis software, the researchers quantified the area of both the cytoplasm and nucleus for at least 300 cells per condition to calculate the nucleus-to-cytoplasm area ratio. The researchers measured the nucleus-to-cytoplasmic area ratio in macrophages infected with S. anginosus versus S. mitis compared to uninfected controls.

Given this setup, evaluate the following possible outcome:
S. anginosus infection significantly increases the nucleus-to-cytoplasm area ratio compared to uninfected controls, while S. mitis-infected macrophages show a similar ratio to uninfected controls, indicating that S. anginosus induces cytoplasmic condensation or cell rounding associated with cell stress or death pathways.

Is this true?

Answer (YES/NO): NO